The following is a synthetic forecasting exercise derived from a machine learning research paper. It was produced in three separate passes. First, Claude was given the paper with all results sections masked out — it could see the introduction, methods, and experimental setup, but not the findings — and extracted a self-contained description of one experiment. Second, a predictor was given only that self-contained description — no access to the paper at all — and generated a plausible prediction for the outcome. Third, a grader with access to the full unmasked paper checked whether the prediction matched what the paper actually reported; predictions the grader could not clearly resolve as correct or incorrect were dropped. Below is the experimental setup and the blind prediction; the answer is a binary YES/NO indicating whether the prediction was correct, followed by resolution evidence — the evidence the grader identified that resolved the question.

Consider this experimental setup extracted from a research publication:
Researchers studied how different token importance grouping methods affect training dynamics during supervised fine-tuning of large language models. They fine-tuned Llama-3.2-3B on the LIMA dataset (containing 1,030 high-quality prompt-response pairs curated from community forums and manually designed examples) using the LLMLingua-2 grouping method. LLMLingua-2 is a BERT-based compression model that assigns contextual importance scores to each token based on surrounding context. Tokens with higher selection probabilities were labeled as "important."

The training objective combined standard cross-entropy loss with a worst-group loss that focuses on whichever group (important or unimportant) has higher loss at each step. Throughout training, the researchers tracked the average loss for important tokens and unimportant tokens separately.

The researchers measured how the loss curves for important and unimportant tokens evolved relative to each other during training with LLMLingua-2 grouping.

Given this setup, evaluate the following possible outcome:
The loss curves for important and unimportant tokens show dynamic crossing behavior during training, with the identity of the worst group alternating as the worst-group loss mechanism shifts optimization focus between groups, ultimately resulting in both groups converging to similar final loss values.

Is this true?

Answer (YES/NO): YES